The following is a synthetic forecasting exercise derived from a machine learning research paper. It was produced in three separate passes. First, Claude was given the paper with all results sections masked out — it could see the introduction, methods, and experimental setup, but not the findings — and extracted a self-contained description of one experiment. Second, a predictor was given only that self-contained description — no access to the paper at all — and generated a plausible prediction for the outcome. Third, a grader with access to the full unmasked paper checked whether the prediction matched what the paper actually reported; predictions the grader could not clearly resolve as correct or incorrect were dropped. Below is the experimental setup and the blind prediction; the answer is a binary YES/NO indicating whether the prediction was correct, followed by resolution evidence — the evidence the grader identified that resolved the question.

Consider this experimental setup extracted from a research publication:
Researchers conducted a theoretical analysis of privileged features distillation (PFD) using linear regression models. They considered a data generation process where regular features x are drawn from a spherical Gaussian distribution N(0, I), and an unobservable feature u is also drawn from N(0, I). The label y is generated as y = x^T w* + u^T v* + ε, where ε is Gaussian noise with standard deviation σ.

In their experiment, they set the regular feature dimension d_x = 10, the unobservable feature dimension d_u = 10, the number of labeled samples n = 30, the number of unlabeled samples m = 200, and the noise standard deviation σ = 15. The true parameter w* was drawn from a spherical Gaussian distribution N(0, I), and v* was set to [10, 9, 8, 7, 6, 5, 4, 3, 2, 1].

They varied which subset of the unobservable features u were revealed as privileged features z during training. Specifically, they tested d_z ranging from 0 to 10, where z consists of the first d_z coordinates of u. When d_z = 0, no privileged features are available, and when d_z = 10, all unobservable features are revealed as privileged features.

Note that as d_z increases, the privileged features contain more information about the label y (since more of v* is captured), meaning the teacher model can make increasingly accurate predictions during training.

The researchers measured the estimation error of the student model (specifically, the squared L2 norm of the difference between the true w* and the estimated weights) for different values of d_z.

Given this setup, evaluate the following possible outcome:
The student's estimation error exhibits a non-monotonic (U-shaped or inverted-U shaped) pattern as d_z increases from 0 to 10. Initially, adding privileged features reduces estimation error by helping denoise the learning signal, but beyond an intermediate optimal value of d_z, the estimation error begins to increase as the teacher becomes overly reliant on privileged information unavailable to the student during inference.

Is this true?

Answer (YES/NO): YES